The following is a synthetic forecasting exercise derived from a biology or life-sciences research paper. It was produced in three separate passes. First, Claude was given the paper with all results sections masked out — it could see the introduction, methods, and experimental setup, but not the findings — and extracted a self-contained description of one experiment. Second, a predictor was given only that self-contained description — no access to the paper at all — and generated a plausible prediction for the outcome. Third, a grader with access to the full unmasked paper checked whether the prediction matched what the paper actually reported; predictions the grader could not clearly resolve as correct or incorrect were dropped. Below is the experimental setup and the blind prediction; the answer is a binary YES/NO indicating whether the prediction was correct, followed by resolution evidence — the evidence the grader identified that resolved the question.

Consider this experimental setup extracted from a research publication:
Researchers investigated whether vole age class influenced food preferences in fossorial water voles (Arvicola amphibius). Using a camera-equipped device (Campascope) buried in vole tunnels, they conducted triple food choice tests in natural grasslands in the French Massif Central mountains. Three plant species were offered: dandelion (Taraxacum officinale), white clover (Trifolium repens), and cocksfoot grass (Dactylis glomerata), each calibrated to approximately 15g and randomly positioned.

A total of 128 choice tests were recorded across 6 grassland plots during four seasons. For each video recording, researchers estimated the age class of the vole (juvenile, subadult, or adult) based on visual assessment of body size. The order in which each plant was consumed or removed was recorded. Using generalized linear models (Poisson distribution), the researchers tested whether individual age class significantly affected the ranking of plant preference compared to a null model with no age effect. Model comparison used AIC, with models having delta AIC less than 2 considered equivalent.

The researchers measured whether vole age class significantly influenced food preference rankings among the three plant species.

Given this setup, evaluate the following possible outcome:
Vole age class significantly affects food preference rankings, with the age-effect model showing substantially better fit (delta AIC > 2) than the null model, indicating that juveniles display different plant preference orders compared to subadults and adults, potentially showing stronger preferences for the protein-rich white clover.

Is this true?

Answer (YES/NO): NO